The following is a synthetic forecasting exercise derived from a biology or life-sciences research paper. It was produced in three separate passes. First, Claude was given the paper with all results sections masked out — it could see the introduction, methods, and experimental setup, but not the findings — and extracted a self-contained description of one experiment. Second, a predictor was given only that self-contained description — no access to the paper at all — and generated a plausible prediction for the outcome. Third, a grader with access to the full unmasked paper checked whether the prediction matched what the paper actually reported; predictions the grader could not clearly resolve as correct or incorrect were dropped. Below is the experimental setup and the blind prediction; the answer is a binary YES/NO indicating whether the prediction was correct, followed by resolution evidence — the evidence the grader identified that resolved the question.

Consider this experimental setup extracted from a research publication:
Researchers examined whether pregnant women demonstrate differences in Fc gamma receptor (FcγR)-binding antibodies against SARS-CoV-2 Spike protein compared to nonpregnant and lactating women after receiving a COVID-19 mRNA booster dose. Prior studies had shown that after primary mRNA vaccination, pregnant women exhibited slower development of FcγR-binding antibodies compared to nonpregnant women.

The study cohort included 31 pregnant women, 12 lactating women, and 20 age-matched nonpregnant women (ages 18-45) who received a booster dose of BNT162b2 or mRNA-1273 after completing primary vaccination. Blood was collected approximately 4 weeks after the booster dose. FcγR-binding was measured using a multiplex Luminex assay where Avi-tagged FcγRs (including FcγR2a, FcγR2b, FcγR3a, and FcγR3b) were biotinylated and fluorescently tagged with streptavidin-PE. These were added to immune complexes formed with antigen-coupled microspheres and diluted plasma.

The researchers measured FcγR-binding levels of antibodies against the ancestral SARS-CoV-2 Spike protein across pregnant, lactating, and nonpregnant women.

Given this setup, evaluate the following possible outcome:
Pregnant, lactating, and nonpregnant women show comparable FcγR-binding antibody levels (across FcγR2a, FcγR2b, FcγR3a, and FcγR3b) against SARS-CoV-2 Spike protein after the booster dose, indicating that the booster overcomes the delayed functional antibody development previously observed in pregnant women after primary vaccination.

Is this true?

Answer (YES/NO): YES